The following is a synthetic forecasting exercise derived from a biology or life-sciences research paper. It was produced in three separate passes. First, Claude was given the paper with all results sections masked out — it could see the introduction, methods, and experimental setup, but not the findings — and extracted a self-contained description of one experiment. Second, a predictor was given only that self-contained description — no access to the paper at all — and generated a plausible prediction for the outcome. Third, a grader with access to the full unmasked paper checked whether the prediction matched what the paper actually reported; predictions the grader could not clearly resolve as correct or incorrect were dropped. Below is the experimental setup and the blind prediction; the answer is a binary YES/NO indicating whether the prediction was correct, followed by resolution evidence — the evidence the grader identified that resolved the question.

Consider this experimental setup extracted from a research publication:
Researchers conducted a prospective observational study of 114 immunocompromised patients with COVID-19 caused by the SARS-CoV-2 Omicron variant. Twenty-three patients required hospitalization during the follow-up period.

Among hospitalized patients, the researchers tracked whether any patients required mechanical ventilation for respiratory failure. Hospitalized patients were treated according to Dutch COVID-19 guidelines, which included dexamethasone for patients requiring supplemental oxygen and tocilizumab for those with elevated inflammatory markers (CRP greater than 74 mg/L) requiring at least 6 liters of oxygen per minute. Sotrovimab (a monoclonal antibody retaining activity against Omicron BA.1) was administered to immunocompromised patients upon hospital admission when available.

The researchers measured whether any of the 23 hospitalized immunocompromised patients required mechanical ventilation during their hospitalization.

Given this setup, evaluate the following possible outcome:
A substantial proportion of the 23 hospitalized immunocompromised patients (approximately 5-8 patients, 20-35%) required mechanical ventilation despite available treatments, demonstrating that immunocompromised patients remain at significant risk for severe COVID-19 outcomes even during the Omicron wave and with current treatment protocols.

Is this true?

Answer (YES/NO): NO